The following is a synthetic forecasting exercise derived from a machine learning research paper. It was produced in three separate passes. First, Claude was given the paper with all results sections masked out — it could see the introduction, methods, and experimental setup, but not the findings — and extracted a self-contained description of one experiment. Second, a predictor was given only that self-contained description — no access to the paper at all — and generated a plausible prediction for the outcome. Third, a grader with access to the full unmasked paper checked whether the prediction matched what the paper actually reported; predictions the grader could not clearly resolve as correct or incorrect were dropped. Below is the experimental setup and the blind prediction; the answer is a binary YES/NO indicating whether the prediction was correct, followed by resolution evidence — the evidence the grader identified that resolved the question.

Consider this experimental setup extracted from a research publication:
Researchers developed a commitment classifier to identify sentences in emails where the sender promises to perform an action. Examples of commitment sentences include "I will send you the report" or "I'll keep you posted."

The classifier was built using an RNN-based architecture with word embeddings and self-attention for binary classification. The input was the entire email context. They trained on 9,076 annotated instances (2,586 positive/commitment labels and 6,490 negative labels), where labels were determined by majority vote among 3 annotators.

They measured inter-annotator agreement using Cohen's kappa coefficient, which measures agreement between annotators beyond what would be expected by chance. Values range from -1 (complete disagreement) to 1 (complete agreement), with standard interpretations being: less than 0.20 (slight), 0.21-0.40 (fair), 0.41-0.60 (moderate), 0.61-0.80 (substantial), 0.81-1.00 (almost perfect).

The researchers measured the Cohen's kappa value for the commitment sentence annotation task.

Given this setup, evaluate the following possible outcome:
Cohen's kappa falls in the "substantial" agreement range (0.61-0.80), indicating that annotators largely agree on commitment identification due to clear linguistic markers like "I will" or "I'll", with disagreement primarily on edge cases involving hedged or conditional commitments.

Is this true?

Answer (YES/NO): YES